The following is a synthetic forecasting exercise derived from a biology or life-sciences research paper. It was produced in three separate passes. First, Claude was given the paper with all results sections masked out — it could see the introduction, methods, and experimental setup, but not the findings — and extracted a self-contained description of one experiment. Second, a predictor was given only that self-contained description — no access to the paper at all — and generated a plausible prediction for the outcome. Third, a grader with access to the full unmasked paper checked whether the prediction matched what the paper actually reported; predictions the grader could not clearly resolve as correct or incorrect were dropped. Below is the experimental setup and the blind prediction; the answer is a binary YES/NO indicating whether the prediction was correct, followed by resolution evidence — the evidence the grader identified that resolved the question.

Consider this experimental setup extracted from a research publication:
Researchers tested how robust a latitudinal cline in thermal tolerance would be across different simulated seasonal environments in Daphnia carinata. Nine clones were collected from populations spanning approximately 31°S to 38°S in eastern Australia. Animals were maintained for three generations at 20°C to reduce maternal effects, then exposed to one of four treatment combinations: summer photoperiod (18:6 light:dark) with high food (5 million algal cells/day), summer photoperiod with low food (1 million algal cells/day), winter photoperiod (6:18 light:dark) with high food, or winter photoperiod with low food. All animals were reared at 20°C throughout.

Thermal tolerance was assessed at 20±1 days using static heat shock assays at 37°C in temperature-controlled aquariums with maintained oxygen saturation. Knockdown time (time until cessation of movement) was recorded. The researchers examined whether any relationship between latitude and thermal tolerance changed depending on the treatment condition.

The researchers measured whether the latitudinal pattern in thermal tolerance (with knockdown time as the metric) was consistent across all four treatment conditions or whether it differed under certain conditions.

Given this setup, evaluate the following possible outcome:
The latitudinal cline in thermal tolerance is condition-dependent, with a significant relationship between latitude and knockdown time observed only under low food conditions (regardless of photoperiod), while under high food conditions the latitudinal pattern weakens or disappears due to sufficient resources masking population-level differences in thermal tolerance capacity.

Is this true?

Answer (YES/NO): NO